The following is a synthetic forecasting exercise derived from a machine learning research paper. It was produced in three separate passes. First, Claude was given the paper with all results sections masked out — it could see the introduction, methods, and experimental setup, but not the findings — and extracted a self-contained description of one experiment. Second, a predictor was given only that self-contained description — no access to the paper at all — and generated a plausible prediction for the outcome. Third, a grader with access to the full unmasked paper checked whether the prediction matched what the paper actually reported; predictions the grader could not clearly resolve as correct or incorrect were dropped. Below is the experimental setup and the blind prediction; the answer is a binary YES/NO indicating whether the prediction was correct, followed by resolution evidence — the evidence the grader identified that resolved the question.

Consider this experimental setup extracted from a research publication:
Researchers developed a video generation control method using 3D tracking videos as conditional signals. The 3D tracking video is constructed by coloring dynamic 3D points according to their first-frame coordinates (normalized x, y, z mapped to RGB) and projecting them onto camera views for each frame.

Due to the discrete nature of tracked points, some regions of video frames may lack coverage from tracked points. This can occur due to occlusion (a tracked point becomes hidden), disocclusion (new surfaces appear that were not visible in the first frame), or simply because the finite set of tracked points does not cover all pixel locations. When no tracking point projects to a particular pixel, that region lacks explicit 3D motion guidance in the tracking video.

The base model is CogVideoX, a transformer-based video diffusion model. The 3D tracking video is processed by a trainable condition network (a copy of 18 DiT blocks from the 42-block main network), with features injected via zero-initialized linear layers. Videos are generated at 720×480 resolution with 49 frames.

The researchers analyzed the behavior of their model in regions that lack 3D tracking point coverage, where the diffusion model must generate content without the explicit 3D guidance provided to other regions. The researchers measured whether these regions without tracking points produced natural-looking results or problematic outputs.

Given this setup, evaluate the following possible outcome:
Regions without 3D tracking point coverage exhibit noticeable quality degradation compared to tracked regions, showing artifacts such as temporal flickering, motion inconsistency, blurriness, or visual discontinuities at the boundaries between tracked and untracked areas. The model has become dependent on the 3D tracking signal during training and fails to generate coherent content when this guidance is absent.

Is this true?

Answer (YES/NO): NO